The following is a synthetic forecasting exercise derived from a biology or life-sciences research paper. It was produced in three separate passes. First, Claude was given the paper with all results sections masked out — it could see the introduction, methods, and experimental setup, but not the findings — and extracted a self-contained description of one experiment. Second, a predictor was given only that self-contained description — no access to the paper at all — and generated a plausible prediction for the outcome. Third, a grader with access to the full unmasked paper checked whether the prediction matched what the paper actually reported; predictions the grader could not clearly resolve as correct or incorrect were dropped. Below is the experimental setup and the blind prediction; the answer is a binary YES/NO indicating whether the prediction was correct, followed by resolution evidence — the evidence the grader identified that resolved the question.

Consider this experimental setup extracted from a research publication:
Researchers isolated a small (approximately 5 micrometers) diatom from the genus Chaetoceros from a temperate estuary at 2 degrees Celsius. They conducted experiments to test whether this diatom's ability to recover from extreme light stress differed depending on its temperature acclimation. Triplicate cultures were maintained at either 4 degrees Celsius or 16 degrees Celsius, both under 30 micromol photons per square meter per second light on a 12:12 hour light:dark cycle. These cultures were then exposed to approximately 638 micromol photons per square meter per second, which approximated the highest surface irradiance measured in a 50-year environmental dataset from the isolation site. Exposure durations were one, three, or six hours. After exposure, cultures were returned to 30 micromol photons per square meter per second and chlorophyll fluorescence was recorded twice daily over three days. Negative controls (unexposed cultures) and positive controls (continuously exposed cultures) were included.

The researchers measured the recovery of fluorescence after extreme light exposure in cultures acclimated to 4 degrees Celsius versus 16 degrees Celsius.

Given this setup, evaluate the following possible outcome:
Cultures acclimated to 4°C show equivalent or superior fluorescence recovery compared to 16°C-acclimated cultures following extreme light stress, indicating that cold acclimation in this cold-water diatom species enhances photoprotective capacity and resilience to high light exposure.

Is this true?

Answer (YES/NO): YES